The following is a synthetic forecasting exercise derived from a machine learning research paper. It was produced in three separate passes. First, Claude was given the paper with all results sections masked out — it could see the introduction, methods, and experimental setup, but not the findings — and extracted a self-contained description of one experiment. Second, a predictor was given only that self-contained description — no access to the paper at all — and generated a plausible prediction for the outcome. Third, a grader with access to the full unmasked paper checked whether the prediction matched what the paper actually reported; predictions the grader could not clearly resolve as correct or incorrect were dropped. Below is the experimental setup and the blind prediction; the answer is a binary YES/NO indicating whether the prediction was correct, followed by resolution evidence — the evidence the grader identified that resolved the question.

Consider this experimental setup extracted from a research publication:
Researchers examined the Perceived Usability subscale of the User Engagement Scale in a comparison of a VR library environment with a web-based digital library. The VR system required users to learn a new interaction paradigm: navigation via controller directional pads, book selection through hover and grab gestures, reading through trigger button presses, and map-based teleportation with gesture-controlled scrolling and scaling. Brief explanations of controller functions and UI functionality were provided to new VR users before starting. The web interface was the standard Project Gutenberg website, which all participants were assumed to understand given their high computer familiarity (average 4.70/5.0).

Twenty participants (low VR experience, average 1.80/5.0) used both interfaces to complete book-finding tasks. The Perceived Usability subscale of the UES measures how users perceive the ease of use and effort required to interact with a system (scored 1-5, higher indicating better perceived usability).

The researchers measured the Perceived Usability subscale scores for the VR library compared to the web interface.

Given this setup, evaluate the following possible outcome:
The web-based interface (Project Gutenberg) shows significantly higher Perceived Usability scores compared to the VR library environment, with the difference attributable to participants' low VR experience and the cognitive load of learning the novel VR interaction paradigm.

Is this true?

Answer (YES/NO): NO